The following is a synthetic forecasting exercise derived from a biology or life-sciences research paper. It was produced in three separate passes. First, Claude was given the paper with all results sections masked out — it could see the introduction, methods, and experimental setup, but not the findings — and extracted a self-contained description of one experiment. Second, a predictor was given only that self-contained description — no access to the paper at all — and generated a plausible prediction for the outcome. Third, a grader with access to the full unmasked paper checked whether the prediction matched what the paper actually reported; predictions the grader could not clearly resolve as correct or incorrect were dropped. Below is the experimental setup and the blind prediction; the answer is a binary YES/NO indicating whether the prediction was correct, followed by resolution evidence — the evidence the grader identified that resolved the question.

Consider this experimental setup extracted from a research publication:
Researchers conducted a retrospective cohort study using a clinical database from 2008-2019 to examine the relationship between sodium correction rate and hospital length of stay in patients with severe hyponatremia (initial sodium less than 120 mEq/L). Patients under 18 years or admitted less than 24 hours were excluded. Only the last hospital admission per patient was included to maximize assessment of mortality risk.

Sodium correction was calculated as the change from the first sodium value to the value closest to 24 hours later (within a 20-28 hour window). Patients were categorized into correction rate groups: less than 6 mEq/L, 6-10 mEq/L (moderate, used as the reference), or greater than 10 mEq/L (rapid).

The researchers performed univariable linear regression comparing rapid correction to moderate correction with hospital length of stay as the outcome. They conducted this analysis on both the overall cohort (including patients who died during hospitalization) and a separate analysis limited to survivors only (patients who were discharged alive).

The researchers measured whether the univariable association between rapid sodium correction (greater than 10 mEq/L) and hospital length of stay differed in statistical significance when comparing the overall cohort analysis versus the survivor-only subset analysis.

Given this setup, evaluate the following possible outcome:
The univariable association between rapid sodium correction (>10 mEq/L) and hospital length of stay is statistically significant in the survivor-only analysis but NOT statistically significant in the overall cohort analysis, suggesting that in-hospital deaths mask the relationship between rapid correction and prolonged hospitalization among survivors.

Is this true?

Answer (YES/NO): NO